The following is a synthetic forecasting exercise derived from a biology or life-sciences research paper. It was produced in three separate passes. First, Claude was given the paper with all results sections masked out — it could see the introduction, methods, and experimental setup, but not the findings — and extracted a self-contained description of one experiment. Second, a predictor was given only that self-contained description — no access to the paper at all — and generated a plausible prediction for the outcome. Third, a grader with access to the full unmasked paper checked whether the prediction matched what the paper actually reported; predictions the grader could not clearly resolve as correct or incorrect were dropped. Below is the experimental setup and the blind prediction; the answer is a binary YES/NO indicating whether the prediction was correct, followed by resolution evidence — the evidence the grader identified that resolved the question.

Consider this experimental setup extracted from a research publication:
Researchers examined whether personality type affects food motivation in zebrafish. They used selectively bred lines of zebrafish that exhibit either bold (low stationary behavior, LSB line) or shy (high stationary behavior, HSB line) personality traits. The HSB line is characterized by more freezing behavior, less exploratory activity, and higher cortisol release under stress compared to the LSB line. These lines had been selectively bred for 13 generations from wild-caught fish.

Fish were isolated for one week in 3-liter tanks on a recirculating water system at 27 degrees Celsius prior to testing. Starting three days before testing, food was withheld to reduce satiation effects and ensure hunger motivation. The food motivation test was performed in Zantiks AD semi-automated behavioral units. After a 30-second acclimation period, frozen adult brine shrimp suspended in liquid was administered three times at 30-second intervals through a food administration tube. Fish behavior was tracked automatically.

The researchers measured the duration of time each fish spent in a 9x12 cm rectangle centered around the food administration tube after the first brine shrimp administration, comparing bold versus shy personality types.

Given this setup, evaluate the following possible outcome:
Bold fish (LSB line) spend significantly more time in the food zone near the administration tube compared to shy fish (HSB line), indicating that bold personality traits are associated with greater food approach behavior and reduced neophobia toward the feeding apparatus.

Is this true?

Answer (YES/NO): NO